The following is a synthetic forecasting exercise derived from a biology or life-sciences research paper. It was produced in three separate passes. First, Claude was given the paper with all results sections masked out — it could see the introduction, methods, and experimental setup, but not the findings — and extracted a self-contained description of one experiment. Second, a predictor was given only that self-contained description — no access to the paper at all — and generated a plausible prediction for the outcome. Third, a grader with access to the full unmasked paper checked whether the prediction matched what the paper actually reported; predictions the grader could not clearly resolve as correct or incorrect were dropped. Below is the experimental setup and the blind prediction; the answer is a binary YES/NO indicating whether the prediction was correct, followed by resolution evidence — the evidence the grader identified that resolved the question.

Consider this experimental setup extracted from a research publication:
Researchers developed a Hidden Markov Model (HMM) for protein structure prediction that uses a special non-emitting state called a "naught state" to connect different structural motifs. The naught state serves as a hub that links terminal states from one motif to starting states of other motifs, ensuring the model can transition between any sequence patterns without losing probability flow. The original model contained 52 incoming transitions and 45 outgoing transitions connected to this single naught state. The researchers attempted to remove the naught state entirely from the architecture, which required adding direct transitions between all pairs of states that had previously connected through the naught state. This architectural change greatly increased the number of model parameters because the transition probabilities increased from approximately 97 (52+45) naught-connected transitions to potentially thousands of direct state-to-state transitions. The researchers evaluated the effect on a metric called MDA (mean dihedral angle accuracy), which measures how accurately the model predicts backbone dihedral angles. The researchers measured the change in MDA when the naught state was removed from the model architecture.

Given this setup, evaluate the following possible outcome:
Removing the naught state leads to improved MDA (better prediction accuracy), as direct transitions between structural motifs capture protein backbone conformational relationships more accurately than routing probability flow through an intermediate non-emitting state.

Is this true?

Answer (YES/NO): YES